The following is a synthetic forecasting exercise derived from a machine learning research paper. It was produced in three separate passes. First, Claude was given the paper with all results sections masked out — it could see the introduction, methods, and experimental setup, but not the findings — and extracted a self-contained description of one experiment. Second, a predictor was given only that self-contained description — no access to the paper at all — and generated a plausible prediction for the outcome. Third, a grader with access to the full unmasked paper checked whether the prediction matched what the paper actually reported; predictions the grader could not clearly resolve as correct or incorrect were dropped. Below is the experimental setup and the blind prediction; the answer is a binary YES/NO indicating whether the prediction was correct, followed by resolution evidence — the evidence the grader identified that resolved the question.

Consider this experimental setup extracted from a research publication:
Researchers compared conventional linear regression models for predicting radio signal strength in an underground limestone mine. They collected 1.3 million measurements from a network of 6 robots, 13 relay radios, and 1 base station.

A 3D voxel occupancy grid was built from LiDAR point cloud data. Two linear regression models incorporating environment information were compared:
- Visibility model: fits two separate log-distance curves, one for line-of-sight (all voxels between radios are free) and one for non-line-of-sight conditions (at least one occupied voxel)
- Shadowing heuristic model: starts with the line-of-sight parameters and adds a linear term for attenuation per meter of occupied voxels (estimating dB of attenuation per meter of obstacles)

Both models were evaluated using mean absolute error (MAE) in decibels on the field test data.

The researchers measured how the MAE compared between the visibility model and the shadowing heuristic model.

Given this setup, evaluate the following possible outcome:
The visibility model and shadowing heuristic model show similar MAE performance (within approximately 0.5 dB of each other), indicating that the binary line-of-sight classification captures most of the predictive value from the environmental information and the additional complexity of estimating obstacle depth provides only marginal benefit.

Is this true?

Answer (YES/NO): YES